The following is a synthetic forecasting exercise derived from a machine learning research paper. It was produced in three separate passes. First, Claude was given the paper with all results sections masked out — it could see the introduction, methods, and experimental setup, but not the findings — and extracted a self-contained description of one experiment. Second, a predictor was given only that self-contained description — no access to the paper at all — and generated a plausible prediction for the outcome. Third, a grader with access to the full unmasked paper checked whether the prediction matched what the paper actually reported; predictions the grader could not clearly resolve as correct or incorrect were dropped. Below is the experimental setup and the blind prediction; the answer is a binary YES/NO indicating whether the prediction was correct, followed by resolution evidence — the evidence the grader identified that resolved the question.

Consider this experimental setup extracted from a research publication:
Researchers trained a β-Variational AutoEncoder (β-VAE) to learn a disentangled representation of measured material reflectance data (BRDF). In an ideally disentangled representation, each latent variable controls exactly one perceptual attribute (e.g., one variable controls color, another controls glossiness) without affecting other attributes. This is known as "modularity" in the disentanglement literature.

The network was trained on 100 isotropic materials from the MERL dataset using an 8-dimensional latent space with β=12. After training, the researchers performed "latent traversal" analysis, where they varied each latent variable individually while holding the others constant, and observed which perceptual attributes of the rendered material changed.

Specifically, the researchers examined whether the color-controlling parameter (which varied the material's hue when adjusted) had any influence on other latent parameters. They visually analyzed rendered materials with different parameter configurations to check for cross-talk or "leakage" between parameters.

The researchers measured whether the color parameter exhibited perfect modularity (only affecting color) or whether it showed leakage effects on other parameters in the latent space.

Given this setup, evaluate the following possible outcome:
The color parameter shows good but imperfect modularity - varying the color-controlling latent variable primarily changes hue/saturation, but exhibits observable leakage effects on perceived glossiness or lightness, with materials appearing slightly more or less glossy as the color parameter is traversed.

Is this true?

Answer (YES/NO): YES